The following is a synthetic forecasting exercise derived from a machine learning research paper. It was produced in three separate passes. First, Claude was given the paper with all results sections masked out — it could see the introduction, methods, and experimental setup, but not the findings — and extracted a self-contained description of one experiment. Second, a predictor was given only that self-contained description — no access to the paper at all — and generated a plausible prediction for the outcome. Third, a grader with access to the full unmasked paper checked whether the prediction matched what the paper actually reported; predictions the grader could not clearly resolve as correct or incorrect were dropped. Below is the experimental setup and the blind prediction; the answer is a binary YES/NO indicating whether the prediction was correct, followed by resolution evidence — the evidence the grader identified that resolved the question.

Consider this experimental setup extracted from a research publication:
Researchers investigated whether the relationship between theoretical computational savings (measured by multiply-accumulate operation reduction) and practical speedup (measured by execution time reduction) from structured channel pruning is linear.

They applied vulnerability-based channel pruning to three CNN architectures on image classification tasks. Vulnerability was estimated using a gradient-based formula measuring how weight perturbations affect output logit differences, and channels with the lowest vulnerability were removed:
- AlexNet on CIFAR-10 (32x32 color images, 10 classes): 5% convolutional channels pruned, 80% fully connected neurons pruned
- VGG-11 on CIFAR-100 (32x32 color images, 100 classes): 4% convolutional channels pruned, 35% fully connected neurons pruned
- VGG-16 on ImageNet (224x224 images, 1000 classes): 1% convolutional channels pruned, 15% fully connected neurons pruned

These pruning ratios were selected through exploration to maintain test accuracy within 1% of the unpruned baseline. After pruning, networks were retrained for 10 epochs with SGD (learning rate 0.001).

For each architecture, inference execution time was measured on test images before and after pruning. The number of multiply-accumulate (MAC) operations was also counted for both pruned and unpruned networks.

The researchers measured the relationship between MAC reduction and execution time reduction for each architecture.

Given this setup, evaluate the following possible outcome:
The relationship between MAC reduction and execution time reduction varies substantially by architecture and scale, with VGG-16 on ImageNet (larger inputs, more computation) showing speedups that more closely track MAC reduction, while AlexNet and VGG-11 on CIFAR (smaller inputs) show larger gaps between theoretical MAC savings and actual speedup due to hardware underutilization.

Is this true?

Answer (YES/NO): NO